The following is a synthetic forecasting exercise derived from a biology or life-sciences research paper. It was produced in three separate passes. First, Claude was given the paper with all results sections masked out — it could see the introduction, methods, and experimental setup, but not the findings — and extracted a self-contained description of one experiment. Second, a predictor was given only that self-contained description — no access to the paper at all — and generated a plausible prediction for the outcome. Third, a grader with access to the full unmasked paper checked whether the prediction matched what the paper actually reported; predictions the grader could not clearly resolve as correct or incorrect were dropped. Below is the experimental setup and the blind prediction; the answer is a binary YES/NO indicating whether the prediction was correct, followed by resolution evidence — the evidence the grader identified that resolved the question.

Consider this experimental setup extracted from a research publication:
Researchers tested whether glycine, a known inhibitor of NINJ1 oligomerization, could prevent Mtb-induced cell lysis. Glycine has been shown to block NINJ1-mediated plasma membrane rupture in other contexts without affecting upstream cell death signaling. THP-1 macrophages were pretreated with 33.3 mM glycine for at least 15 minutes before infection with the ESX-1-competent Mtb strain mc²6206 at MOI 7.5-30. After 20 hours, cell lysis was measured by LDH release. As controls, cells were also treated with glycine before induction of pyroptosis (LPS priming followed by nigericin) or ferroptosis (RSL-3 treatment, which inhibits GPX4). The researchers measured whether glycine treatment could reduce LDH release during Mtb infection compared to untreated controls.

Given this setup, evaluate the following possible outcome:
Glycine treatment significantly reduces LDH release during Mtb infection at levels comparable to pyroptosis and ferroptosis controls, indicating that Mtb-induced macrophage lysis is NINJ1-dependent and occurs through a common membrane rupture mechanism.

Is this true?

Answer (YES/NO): NO